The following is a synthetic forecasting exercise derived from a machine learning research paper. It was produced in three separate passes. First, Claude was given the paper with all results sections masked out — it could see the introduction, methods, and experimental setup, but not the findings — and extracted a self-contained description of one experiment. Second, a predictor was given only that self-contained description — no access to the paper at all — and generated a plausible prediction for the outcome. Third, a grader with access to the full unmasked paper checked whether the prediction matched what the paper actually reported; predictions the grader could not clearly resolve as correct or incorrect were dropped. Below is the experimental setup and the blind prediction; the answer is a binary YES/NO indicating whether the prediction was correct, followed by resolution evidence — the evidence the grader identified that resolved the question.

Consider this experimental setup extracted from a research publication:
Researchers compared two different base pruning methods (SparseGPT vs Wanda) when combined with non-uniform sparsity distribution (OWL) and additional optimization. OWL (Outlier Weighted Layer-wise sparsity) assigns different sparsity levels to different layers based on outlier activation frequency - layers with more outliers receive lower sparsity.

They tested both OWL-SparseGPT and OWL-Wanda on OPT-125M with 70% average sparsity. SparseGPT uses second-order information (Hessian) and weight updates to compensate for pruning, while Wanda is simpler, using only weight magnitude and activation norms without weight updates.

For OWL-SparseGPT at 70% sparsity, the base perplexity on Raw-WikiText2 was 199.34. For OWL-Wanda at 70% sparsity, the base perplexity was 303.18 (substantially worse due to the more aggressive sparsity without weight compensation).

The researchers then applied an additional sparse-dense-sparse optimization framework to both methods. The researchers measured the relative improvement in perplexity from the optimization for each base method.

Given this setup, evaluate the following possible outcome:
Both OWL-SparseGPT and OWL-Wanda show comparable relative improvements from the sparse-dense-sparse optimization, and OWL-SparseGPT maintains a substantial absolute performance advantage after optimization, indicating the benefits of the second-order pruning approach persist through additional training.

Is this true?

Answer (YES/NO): NO